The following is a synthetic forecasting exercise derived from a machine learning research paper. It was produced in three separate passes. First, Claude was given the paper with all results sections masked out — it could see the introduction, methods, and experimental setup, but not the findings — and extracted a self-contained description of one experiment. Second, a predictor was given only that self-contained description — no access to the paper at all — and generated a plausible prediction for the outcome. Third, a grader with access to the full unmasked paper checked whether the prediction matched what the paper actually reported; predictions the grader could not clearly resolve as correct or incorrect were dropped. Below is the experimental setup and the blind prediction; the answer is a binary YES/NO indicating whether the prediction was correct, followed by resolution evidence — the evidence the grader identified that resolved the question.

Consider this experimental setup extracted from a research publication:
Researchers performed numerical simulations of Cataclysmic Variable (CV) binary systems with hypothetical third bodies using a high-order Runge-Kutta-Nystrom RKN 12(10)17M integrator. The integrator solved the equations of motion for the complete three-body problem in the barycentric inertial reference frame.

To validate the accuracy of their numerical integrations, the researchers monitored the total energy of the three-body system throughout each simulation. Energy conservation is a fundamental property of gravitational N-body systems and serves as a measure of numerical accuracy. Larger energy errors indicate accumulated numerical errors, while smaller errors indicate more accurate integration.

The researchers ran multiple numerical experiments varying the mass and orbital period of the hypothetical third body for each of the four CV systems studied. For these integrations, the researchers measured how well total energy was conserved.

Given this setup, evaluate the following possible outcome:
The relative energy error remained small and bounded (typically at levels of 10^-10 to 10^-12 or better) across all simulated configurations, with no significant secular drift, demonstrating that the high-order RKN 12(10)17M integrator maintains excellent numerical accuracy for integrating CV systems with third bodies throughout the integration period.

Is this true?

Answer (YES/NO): NO